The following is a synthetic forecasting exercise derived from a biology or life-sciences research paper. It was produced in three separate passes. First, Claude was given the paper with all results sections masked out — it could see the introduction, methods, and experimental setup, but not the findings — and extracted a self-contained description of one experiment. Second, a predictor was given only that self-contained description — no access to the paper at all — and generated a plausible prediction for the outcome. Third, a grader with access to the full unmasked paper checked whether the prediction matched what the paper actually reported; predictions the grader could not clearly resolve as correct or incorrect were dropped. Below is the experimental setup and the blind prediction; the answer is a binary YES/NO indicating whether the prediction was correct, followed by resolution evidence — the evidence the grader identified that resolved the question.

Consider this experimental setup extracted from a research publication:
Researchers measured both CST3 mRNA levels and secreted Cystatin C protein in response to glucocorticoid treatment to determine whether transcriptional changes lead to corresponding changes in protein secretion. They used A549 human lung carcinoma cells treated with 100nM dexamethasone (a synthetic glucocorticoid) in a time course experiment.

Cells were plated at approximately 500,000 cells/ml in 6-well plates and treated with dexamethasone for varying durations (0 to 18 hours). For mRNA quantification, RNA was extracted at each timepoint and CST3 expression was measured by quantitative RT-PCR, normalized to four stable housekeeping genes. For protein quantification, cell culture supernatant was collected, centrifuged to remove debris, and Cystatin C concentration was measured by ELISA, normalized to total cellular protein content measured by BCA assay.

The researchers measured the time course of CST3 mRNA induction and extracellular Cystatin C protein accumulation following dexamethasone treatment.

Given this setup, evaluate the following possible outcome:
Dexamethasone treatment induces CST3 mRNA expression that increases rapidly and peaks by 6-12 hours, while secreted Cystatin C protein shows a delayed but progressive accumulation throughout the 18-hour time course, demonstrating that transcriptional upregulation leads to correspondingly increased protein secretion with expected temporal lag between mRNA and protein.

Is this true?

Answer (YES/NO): NO